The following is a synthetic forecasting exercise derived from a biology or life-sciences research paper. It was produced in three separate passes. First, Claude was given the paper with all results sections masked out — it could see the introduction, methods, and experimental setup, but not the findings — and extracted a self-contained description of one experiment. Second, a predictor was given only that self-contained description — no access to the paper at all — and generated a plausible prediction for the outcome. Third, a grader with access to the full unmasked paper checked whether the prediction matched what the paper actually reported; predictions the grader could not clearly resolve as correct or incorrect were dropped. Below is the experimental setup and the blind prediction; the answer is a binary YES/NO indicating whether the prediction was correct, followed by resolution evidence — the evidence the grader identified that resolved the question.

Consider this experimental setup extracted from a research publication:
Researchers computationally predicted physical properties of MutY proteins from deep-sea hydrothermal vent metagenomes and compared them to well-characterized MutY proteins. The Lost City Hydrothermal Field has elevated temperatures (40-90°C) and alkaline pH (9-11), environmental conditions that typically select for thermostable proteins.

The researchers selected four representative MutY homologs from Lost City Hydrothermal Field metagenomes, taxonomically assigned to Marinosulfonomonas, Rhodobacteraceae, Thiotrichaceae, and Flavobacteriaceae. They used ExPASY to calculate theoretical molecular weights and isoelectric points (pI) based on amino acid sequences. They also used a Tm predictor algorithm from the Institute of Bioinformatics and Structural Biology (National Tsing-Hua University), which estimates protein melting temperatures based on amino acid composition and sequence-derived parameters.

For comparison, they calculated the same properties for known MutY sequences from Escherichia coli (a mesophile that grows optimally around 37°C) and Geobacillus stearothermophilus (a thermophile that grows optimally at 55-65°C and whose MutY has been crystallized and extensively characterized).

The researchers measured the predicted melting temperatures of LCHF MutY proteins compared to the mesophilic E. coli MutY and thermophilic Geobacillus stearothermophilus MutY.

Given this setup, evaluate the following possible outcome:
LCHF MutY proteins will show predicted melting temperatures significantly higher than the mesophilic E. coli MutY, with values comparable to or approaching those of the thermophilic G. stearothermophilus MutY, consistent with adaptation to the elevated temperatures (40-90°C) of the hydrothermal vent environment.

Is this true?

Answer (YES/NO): NO